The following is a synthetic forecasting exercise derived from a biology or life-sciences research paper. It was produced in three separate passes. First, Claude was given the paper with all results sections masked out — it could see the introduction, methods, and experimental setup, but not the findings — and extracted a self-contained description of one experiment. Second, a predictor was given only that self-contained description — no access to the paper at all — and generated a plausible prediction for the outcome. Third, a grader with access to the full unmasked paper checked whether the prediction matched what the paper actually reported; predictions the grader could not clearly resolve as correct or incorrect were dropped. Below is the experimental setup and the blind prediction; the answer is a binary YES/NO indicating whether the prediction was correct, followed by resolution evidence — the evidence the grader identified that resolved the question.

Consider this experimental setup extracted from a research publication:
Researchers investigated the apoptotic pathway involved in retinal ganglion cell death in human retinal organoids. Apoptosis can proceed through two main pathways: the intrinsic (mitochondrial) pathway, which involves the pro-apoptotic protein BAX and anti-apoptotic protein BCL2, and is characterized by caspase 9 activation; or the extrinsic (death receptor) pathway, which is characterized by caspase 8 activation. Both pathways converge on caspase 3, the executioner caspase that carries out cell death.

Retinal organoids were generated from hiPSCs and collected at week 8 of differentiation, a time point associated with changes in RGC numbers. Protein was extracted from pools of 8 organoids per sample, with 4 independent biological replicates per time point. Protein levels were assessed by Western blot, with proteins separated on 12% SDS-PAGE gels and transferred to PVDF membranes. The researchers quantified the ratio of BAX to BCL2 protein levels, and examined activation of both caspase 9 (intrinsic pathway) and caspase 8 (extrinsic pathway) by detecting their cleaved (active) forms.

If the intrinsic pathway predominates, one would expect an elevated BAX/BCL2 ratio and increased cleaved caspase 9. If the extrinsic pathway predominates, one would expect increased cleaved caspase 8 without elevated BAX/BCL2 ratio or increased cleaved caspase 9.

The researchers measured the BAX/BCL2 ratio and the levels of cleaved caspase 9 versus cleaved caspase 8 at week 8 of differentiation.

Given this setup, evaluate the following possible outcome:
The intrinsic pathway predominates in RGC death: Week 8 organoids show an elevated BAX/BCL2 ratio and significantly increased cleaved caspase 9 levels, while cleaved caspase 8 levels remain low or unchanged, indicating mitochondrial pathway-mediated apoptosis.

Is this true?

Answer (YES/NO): NO